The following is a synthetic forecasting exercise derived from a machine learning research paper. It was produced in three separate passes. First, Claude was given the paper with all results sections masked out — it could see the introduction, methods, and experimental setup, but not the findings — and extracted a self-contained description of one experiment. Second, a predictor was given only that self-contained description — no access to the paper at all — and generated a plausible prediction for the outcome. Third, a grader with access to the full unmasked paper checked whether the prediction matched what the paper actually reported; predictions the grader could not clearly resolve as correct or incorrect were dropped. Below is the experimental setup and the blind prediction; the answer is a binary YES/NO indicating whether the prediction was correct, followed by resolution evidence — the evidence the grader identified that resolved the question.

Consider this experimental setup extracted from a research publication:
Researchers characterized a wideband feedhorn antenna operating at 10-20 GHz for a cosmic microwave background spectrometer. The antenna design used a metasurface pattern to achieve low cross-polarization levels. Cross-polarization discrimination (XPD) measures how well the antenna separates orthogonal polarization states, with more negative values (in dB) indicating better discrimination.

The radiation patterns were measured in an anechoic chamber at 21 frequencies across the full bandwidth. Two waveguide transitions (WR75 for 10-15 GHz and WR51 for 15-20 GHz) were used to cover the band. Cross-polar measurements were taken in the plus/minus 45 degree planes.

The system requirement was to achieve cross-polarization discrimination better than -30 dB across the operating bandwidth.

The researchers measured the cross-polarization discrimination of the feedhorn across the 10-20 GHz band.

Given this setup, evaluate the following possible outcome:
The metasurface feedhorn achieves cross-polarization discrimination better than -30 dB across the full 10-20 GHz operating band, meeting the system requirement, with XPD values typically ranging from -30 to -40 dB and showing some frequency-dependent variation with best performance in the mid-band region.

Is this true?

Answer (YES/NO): NO